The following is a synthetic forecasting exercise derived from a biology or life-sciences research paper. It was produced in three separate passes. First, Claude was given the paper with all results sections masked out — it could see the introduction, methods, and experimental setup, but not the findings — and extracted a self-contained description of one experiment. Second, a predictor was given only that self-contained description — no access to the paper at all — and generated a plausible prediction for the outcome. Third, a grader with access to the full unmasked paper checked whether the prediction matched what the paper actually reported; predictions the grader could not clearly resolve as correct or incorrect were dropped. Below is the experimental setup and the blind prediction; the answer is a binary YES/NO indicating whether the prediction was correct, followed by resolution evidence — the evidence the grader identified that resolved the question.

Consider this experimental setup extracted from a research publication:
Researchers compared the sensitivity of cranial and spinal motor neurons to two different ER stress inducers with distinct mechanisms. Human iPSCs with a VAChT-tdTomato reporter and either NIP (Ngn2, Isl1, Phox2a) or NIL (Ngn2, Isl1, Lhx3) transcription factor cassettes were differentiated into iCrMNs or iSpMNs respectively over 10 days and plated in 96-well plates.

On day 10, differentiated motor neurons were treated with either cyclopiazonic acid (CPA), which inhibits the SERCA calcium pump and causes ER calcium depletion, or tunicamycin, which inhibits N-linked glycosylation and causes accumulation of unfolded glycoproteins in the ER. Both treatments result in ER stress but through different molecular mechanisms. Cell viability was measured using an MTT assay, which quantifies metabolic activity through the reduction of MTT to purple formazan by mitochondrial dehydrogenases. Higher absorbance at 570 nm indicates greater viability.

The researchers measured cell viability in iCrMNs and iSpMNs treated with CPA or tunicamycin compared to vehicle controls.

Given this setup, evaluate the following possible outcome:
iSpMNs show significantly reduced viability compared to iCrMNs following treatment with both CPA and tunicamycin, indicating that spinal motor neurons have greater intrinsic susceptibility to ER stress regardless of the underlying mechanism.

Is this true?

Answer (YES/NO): YES